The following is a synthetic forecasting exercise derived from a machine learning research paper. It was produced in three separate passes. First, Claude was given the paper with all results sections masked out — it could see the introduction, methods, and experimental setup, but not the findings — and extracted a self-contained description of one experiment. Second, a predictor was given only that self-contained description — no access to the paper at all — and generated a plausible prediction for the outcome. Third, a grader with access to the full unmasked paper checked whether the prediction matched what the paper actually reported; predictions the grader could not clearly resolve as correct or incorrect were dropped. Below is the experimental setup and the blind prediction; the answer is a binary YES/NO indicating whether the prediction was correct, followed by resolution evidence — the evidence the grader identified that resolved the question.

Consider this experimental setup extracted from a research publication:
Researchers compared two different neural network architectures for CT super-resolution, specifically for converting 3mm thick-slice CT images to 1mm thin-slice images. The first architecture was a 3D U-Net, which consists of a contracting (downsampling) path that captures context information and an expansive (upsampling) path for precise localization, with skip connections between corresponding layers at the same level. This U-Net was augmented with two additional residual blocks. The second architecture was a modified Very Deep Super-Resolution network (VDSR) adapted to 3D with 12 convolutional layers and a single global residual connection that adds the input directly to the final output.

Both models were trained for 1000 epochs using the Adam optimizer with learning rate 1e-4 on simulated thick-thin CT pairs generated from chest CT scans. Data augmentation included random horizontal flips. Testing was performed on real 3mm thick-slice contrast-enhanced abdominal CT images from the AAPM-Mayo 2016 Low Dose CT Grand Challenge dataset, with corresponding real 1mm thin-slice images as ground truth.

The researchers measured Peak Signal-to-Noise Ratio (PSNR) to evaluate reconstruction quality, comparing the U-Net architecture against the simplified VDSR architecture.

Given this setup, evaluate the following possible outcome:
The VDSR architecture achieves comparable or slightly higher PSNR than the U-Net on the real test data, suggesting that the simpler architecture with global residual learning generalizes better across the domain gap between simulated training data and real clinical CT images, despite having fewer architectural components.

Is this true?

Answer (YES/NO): NO